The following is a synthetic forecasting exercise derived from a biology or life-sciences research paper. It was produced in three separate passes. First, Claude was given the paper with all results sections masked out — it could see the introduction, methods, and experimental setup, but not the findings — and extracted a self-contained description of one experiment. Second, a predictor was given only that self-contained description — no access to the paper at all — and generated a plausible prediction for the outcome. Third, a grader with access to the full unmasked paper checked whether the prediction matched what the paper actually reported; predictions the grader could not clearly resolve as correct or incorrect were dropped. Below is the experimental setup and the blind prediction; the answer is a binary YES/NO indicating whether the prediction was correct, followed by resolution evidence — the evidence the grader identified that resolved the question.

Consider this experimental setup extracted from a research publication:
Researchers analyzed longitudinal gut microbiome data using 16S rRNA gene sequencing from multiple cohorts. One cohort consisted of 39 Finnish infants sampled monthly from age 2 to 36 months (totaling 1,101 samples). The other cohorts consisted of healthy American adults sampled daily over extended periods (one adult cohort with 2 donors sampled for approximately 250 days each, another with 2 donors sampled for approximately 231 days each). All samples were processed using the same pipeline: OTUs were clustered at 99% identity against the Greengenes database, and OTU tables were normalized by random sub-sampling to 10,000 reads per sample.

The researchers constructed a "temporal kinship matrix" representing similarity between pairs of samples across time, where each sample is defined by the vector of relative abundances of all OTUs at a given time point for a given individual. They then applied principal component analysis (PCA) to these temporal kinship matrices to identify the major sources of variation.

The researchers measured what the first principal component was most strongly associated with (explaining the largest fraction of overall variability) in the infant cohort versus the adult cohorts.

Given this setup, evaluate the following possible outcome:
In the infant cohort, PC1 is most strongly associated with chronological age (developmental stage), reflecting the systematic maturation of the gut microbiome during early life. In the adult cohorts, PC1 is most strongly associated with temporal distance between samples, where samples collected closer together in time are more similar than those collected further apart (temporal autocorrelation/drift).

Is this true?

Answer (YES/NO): NO